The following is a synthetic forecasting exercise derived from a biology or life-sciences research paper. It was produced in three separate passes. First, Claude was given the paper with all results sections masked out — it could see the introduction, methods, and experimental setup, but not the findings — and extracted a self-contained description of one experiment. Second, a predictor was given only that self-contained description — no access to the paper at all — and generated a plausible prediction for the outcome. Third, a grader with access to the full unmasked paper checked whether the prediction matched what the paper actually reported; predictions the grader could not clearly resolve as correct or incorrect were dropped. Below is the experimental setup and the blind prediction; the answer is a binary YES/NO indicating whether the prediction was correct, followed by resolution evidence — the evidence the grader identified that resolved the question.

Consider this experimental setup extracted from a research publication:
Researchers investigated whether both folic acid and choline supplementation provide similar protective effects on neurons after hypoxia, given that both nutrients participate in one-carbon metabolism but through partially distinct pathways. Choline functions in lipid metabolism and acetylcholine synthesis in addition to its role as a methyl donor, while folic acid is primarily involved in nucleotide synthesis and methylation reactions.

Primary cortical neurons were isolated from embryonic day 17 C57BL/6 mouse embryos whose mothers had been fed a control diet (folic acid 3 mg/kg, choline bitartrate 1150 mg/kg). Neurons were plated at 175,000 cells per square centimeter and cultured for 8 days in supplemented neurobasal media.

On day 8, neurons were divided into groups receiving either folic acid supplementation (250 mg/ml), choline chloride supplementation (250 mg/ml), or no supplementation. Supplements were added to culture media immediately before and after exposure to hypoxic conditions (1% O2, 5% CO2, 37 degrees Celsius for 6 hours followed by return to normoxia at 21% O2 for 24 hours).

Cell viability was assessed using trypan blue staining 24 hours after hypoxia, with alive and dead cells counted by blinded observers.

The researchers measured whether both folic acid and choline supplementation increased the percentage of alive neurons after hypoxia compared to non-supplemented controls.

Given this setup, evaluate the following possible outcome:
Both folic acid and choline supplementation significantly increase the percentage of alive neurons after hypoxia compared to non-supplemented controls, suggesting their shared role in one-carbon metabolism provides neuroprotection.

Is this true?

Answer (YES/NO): YES